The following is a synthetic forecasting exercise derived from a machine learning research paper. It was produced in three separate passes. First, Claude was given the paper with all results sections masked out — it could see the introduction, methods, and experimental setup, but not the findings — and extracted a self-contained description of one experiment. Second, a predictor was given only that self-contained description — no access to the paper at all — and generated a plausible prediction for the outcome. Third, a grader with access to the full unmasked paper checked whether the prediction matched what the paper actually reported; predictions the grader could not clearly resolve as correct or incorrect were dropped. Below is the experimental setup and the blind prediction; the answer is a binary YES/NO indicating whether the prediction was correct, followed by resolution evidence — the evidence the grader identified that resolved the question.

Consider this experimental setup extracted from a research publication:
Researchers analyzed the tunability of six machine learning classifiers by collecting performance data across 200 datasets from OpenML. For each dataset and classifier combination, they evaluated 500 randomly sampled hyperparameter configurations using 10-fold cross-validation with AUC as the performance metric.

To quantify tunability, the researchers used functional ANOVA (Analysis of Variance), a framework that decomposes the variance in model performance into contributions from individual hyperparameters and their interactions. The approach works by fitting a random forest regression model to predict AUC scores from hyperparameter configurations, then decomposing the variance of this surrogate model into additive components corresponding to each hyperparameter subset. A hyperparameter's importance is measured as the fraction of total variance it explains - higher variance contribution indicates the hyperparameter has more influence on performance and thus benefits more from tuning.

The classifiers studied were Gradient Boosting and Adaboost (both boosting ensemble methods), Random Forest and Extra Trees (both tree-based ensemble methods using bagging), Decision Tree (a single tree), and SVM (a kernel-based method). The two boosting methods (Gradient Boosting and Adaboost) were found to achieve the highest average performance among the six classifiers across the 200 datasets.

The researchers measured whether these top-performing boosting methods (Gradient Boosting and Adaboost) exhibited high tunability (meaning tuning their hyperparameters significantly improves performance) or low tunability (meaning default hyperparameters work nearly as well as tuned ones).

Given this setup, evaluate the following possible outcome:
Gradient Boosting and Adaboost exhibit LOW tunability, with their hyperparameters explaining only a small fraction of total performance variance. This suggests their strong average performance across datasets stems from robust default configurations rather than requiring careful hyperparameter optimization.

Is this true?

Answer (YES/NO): NO